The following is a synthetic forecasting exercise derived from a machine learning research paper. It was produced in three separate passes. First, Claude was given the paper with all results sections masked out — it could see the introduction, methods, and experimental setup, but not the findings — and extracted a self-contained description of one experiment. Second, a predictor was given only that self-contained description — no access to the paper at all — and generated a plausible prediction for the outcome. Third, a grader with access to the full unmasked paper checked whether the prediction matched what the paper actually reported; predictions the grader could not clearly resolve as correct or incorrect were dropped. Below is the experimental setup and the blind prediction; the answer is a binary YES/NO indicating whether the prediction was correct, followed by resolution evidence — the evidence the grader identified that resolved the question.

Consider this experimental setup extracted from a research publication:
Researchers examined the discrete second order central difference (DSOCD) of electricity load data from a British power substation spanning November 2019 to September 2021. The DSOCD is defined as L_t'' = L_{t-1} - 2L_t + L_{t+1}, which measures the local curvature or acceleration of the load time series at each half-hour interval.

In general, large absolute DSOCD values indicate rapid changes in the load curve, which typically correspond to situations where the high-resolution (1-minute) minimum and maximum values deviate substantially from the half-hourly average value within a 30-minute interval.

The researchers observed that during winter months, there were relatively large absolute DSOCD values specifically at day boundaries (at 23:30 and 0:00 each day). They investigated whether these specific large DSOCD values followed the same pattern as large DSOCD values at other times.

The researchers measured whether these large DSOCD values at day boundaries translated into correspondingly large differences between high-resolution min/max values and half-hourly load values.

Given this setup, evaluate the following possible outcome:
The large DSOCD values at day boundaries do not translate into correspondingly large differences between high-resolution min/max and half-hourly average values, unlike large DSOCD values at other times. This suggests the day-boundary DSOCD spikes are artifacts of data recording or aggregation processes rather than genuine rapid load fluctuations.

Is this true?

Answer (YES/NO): YES